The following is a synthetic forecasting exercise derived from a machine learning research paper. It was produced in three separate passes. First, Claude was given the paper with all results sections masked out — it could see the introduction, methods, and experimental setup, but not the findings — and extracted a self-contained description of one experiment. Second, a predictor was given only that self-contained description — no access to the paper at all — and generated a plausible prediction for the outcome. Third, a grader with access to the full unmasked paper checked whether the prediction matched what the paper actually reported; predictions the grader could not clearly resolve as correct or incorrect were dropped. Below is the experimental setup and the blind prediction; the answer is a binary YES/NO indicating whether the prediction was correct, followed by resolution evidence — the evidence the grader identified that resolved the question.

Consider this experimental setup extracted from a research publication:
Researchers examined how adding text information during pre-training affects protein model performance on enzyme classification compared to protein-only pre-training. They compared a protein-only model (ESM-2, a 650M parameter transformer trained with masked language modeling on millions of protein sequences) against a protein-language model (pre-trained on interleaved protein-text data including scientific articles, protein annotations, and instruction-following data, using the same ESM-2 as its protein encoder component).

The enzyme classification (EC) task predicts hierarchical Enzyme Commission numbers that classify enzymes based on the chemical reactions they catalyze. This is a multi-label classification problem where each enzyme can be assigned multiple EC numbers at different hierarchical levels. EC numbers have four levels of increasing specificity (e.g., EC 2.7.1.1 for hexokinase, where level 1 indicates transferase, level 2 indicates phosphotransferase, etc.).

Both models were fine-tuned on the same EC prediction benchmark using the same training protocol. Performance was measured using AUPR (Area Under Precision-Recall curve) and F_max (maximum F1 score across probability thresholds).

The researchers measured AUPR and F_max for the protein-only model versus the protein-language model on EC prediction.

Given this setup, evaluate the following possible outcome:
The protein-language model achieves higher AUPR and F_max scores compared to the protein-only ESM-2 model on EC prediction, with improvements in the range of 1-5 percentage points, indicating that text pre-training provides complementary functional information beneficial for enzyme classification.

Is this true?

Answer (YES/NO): NO